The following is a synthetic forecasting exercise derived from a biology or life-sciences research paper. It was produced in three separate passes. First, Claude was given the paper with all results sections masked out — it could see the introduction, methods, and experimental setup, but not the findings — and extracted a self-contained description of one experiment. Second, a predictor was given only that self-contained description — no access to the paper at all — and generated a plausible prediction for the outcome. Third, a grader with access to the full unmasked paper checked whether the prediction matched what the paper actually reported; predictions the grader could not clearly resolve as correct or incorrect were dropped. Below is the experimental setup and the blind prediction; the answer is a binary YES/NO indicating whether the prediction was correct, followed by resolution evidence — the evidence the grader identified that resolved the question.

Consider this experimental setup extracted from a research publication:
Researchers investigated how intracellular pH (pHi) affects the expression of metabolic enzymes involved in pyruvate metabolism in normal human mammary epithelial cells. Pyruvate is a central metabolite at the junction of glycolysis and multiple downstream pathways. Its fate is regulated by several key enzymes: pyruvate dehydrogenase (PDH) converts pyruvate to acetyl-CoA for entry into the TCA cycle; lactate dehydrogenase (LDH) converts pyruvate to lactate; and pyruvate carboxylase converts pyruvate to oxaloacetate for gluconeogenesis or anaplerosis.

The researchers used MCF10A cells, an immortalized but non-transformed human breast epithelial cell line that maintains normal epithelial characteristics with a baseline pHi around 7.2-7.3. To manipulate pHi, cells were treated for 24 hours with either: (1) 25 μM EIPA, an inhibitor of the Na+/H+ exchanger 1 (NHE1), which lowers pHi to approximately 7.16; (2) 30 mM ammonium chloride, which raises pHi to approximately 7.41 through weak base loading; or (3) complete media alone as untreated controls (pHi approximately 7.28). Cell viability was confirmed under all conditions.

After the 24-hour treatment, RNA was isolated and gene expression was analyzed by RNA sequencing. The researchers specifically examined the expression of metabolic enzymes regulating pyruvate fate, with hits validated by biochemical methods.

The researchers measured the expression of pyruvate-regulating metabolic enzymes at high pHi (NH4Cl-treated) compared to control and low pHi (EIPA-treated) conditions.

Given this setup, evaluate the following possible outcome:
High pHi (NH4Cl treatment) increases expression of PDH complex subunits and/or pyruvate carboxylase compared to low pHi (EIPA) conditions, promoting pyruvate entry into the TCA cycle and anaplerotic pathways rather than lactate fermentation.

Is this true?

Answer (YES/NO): NO